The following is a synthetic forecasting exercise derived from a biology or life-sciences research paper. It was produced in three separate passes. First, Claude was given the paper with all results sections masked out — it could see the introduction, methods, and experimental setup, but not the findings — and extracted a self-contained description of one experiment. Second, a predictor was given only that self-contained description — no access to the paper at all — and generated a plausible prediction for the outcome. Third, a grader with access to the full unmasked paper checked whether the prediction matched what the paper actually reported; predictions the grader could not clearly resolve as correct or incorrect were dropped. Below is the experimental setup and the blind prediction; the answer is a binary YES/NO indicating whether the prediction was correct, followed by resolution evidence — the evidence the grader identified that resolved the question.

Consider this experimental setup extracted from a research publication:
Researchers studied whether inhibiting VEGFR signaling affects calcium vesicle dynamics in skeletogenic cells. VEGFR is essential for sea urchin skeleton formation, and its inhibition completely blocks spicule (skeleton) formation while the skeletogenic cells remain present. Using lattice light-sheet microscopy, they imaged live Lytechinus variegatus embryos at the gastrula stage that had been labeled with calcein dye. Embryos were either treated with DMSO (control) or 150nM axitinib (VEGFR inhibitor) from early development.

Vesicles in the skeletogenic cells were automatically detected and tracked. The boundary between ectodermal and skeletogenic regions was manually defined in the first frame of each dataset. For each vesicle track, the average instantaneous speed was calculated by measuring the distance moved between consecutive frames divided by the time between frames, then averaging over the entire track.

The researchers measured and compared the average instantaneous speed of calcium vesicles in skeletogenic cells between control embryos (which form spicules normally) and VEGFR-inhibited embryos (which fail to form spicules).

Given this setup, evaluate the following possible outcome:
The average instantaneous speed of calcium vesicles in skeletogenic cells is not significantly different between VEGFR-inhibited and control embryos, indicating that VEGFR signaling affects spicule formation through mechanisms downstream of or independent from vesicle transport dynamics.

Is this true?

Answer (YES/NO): YES